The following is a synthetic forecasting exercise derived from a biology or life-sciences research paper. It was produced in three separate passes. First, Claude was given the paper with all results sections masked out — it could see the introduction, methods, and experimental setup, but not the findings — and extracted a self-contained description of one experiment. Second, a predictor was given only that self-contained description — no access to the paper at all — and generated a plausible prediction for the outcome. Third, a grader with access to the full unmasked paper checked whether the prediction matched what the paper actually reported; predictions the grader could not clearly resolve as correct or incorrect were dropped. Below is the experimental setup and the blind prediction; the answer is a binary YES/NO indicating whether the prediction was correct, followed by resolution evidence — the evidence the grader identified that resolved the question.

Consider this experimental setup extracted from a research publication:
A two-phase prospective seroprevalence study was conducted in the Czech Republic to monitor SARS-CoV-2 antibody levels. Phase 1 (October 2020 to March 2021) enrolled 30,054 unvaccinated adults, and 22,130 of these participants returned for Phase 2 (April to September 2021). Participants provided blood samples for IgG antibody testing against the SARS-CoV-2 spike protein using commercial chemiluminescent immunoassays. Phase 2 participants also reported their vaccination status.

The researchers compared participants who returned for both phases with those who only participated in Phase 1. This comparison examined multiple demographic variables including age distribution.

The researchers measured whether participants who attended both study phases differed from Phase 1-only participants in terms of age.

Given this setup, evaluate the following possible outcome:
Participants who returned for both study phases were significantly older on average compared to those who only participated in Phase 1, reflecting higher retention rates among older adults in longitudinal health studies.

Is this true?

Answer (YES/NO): YES